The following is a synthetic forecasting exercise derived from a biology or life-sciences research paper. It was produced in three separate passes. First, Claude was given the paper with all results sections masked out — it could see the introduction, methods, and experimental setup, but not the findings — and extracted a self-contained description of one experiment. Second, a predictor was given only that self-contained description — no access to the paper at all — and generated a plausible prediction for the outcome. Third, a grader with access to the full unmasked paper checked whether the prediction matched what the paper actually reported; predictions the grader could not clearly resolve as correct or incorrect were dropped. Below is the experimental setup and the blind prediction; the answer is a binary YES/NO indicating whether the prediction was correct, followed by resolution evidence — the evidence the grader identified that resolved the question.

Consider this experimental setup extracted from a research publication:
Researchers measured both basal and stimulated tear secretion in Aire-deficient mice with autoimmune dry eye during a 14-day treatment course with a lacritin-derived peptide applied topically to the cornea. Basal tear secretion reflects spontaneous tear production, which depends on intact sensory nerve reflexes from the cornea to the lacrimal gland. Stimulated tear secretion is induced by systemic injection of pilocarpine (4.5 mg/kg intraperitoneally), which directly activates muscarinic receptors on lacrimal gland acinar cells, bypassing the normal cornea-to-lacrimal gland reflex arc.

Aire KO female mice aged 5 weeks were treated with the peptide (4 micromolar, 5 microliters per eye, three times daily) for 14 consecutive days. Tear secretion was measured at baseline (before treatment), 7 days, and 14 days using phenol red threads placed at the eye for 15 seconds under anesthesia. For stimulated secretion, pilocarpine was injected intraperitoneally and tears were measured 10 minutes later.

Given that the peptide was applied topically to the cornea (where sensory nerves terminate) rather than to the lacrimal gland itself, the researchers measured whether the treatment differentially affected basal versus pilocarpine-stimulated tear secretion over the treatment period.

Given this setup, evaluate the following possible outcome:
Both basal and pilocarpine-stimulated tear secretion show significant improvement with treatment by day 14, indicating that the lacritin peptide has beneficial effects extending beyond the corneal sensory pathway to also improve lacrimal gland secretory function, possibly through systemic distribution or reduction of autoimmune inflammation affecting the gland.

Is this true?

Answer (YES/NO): NO